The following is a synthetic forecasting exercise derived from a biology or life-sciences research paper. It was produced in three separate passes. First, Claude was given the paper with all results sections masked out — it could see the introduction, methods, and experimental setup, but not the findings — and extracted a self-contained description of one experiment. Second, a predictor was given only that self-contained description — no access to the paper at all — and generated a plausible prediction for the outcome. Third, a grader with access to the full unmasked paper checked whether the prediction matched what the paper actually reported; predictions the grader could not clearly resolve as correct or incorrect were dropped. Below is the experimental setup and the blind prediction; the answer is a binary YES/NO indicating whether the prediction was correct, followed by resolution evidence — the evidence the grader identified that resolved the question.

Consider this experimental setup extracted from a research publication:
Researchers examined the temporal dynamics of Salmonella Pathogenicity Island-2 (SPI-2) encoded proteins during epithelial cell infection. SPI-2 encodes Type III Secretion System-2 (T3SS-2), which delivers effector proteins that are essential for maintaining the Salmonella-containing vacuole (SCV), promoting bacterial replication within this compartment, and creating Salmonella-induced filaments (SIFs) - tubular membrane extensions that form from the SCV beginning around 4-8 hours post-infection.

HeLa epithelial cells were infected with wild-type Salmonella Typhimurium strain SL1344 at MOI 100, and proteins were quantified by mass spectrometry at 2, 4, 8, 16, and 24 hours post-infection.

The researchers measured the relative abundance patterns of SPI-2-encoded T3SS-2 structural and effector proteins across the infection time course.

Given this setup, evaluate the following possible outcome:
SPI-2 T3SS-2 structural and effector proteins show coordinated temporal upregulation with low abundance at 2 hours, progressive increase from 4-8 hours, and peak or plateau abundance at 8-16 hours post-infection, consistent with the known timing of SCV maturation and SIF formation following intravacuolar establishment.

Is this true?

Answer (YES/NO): NO